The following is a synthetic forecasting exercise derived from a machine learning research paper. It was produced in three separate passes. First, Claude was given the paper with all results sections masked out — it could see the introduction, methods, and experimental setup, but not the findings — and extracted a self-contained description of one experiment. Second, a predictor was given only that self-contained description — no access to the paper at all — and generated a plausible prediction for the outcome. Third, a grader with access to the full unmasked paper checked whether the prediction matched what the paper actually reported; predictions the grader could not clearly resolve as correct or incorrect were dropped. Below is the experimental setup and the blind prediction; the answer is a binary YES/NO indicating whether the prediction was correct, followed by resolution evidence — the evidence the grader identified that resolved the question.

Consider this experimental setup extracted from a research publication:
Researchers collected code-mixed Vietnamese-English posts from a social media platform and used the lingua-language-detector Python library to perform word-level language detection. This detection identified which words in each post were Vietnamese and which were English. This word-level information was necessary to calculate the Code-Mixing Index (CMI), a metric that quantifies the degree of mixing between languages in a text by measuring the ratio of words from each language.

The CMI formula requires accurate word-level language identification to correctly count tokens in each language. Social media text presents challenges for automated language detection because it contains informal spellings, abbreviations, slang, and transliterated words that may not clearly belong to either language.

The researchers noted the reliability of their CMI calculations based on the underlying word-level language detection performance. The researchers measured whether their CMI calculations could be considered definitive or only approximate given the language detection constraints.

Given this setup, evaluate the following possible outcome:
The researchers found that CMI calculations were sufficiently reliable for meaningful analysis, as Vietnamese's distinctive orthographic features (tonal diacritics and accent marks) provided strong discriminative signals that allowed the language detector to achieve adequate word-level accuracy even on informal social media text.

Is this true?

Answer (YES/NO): NO